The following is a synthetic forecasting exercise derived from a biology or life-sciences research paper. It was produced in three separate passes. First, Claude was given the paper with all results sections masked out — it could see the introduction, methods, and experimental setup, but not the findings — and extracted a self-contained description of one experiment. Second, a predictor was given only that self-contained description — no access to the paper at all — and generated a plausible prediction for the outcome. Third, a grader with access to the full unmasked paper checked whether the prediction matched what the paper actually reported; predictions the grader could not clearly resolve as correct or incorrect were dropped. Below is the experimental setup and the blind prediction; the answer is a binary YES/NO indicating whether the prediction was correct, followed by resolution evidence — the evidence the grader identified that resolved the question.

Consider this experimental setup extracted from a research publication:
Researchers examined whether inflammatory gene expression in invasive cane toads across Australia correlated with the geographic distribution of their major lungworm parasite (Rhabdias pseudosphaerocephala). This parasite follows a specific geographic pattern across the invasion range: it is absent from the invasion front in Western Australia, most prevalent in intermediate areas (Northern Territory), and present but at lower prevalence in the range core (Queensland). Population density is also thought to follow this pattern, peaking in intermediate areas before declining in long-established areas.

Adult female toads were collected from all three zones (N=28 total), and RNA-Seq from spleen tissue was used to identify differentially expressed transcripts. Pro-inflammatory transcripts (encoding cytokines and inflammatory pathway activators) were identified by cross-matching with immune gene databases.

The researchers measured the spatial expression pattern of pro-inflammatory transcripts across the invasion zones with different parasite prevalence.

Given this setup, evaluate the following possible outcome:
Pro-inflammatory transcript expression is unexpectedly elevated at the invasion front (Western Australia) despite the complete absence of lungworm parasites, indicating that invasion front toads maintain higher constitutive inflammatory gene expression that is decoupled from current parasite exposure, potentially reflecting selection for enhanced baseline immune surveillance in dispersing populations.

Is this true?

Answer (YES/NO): NO